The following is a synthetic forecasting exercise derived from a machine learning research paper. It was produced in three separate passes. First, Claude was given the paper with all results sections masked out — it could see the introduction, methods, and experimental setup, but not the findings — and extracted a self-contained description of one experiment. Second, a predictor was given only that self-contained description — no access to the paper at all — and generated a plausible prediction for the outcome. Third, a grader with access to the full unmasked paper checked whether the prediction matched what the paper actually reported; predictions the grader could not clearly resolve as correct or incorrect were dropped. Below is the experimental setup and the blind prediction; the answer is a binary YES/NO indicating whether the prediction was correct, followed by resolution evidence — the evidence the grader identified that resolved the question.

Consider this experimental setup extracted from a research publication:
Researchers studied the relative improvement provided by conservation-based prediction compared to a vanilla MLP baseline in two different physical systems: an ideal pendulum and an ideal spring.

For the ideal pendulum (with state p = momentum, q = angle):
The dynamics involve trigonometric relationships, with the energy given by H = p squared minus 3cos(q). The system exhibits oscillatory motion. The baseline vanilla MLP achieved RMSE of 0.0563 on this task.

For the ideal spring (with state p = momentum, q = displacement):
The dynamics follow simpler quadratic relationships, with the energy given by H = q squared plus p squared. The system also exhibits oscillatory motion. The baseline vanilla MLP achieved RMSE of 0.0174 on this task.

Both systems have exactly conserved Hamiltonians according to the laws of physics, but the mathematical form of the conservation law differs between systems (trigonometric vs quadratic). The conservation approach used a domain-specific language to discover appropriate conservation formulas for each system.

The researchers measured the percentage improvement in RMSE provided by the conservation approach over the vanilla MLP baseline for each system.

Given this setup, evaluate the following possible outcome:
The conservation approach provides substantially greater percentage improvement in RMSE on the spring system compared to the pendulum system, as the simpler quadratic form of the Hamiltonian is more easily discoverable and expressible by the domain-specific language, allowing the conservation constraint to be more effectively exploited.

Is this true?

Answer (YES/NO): NO